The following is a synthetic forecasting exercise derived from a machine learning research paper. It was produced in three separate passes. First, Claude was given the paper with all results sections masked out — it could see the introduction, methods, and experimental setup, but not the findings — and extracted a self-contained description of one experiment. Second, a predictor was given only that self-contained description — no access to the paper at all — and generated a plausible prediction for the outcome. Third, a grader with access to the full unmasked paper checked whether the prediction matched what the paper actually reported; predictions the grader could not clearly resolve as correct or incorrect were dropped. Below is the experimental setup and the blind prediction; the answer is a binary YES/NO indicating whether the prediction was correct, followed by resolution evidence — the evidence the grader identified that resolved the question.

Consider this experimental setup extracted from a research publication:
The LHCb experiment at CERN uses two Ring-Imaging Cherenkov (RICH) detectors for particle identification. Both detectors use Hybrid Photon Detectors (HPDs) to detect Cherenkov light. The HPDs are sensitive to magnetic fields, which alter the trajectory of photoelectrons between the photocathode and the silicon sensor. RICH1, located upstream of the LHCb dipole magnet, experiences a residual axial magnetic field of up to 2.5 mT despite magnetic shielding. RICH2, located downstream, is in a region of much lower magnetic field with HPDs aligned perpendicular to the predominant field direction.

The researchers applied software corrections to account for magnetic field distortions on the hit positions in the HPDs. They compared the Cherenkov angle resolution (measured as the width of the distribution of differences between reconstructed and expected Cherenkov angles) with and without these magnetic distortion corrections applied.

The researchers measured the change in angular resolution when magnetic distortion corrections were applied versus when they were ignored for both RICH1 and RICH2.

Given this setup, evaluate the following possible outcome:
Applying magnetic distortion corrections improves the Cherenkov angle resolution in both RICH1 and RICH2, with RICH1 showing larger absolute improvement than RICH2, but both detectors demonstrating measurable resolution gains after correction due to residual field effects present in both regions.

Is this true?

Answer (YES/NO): NO